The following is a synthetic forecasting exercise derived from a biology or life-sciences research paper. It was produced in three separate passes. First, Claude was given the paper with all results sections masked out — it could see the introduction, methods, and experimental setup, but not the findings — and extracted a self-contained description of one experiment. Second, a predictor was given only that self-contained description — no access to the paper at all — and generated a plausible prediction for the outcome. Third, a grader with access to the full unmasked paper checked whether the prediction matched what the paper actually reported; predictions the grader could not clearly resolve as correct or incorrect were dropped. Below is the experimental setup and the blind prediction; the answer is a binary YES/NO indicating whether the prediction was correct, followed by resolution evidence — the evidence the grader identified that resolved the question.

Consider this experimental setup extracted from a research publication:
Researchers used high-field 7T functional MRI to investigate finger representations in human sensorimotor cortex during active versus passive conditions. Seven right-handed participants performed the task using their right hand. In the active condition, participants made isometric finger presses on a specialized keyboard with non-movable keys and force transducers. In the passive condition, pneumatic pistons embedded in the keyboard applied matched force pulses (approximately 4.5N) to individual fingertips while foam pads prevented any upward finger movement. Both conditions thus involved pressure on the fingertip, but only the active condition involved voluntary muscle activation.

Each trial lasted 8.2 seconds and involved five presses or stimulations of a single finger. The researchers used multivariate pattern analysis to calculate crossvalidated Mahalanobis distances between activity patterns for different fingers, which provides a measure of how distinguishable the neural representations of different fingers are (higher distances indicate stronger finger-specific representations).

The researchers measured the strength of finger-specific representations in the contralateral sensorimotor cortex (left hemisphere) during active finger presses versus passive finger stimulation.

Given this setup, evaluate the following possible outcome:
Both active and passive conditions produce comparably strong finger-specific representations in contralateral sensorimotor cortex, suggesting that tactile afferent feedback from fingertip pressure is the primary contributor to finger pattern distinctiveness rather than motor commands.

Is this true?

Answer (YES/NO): YES